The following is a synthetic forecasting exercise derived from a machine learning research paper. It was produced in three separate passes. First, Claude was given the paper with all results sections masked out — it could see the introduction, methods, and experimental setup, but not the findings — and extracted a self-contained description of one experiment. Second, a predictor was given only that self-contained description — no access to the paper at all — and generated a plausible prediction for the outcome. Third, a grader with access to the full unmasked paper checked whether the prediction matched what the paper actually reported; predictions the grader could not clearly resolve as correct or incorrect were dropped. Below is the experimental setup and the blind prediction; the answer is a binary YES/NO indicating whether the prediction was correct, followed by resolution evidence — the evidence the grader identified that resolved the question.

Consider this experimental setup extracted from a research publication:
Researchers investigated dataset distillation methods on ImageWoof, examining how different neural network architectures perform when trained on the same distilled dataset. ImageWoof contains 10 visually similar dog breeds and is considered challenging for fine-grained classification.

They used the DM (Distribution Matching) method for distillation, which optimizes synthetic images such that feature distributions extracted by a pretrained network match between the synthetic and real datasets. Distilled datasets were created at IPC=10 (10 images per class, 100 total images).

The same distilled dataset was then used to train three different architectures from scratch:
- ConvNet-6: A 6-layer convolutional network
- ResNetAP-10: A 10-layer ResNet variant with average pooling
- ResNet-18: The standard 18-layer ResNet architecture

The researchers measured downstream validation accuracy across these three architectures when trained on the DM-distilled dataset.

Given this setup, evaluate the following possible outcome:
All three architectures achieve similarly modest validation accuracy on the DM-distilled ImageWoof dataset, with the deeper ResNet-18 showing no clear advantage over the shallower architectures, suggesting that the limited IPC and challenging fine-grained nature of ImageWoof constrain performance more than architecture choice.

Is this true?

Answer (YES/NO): NO